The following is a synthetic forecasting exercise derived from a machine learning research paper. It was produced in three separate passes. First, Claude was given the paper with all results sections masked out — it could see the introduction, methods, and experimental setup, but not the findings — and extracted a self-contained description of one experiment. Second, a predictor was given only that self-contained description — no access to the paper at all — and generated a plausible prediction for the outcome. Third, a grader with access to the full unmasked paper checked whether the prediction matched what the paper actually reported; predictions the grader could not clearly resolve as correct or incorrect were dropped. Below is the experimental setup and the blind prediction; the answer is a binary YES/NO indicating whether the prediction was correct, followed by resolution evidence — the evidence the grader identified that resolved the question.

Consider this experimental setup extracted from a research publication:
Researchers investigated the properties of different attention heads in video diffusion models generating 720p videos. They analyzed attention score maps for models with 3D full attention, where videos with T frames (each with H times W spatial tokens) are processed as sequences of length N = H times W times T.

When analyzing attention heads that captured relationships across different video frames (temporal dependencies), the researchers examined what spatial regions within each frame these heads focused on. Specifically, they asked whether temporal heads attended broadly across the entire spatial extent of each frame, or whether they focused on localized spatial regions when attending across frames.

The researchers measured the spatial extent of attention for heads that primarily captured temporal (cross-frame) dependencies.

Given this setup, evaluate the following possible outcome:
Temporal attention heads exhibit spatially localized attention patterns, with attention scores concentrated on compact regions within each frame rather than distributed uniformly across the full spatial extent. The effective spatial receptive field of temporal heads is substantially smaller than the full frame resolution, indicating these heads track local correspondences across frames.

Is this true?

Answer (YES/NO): YES